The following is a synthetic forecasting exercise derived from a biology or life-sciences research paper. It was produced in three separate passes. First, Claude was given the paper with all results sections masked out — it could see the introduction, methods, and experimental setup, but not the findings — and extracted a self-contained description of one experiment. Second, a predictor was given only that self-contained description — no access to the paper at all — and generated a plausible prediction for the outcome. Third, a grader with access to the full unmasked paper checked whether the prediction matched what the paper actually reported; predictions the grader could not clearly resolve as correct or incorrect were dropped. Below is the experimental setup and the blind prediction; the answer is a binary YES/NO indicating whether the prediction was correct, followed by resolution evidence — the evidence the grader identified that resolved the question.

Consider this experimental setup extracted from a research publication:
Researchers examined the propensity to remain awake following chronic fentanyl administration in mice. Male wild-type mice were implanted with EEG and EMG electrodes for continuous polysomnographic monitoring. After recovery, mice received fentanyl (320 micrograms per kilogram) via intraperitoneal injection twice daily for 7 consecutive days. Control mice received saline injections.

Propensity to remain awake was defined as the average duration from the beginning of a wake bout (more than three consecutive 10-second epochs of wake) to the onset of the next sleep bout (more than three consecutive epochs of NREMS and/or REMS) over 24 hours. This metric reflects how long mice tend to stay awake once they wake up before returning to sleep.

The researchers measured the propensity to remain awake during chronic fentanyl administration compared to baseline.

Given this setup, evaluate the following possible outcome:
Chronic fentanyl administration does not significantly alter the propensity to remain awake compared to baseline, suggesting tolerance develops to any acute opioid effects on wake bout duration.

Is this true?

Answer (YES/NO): YES